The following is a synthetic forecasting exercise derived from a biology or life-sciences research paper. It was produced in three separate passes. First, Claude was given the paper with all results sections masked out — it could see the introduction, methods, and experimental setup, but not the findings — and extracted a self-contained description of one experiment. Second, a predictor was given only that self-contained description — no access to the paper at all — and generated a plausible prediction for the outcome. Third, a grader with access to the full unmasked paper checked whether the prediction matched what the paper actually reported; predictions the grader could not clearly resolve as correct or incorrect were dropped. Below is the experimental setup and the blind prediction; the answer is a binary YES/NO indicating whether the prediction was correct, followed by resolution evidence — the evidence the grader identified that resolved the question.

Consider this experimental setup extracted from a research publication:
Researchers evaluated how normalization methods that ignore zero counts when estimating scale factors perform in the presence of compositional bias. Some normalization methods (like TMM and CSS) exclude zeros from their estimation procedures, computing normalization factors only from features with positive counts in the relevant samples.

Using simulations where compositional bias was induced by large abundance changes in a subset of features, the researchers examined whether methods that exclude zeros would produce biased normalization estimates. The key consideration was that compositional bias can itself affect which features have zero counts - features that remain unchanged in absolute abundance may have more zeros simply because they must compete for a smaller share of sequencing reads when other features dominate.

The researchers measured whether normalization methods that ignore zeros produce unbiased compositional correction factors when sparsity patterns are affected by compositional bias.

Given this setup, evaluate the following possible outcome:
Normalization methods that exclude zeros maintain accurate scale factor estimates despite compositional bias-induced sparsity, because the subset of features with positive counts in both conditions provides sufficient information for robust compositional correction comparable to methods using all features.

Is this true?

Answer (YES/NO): NO